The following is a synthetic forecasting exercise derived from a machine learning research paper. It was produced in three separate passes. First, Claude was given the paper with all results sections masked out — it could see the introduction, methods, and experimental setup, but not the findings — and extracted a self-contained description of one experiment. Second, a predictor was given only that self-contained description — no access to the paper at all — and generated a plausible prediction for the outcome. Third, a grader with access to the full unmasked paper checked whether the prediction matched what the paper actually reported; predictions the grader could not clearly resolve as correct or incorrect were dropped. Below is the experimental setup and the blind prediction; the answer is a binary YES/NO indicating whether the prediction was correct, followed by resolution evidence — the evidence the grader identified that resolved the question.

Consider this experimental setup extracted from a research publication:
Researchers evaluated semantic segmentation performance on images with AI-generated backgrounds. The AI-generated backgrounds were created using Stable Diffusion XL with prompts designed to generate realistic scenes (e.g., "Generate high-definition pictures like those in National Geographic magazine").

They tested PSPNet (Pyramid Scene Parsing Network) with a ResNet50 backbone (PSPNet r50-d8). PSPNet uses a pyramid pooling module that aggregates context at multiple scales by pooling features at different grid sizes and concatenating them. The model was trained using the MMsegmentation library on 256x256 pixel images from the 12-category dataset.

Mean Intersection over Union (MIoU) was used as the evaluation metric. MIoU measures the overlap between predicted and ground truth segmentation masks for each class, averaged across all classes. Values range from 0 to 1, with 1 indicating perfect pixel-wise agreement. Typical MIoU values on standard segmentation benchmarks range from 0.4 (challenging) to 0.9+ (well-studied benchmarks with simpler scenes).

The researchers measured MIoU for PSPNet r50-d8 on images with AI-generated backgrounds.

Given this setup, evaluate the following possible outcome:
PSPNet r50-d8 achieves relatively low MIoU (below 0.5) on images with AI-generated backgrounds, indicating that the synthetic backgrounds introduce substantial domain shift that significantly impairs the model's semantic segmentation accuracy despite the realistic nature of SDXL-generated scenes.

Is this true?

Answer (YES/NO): YES